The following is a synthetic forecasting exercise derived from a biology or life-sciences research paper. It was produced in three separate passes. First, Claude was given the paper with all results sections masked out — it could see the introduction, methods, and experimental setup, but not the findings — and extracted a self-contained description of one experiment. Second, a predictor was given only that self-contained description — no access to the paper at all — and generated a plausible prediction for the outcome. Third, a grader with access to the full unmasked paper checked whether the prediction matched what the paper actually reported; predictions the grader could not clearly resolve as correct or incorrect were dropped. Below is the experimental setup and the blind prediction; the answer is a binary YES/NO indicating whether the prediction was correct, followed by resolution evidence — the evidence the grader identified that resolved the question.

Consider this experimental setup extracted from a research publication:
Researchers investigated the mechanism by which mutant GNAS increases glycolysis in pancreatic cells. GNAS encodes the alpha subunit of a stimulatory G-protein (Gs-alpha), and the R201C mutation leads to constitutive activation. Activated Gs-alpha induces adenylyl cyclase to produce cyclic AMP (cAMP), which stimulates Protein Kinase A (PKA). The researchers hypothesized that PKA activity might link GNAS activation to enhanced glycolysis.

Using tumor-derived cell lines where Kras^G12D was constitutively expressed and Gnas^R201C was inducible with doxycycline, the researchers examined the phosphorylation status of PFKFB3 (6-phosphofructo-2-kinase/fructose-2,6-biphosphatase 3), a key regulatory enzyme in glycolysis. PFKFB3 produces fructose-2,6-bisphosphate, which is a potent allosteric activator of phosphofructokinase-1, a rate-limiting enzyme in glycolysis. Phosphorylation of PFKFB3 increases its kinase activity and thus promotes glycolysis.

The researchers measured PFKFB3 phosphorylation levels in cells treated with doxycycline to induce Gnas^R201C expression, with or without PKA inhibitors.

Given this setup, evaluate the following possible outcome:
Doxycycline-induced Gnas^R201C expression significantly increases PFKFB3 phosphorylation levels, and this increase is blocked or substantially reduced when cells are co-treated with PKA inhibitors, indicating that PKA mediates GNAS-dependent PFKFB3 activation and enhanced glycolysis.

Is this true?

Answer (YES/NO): YES